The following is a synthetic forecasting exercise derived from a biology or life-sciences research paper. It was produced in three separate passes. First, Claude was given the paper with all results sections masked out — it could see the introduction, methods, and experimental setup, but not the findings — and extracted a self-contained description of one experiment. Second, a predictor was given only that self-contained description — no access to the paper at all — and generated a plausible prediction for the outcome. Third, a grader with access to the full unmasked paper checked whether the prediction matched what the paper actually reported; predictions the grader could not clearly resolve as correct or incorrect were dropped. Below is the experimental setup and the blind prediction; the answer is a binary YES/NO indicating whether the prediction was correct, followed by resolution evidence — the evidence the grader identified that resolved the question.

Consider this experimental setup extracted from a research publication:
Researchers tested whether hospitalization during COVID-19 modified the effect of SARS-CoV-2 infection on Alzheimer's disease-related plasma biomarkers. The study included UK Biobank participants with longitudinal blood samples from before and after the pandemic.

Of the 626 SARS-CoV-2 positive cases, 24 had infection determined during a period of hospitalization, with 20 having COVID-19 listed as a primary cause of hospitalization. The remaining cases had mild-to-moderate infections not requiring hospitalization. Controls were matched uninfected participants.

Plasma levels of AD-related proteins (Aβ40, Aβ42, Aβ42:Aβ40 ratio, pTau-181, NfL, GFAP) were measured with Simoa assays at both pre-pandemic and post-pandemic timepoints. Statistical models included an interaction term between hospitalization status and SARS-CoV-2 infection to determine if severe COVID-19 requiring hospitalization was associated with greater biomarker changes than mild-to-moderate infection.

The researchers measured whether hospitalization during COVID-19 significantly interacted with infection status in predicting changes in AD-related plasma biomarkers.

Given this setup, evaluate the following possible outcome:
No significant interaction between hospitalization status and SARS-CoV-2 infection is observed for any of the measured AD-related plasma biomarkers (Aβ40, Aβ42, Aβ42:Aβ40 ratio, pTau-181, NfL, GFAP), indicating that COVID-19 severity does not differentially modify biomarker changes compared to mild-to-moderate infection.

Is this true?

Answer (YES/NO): NO